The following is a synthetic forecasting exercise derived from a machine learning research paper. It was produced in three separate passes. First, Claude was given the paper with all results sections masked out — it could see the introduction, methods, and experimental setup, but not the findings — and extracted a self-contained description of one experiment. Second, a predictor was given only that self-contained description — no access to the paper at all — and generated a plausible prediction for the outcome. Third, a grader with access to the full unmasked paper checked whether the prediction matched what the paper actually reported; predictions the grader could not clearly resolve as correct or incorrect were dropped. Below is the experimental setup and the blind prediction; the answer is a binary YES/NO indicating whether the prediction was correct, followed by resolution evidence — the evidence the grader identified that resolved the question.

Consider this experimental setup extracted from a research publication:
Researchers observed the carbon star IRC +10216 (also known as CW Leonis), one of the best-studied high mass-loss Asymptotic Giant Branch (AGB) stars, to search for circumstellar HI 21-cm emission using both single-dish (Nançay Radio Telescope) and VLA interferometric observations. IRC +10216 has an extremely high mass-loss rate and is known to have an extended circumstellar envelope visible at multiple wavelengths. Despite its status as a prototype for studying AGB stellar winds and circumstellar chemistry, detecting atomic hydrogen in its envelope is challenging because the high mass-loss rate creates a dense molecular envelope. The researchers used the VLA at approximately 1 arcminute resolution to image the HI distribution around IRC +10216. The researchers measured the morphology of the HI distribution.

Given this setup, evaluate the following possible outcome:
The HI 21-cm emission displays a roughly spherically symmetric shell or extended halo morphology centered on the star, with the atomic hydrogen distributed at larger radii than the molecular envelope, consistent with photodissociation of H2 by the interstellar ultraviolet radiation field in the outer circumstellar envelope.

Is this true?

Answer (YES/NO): YES